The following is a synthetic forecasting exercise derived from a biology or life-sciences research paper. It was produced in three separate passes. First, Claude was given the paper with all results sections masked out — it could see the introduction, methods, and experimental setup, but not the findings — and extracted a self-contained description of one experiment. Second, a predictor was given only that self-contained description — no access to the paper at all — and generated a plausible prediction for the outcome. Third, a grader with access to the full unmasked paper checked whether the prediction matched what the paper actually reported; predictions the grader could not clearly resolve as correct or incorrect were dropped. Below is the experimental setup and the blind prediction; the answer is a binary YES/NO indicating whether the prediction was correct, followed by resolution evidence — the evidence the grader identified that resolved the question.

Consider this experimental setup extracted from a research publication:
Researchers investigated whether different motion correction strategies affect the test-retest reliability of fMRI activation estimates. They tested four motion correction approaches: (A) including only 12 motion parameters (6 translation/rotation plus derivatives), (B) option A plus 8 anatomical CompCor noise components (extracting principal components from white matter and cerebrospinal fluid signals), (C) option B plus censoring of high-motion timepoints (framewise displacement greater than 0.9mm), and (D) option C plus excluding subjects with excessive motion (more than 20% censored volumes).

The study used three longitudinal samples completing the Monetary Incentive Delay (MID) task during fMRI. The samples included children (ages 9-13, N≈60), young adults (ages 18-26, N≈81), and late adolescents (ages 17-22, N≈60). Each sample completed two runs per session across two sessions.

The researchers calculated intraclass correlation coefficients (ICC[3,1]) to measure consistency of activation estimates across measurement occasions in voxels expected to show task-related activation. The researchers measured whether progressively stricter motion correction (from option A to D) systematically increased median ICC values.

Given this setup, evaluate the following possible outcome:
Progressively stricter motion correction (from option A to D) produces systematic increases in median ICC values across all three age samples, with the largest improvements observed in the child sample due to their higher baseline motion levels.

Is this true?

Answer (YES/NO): NO